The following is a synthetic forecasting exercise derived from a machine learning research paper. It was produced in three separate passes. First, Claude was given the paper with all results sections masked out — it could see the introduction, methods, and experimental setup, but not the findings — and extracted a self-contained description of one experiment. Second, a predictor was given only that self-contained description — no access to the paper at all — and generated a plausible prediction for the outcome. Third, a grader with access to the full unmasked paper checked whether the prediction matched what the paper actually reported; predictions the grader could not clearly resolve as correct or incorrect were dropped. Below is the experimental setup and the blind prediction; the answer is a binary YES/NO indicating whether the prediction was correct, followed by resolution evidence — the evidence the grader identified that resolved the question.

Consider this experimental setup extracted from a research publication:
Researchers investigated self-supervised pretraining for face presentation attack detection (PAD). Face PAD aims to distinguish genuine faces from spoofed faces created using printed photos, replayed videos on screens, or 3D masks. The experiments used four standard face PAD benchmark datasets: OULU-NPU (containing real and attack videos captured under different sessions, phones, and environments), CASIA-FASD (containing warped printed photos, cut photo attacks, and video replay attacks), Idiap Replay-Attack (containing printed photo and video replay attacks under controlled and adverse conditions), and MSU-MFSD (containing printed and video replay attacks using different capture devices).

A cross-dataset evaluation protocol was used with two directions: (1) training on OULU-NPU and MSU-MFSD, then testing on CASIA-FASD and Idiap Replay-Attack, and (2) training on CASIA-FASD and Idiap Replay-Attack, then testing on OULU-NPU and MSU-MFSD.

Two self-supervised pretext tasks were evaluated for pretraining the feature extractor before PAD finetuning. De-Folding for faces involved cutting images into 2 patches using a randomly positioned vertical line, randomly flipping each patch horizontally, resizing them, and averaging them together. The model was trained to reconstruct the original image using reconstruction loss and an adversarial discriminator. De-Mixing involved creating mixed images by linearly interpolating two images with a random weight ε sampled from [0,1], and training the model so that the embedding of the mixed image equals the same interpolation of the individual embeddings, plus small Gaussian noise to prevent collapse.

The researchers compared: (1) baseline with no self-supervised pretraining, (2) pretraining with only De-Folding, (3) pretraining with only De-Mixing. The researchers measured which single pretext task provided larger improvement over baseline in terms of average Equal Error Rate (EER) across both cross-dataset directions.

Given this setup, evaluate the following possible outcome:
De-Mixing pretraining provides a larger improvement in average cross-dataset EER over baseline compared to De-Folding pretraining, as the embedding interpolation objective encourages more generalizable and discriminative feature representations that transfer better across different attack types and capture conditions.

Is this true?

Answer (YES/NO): NO